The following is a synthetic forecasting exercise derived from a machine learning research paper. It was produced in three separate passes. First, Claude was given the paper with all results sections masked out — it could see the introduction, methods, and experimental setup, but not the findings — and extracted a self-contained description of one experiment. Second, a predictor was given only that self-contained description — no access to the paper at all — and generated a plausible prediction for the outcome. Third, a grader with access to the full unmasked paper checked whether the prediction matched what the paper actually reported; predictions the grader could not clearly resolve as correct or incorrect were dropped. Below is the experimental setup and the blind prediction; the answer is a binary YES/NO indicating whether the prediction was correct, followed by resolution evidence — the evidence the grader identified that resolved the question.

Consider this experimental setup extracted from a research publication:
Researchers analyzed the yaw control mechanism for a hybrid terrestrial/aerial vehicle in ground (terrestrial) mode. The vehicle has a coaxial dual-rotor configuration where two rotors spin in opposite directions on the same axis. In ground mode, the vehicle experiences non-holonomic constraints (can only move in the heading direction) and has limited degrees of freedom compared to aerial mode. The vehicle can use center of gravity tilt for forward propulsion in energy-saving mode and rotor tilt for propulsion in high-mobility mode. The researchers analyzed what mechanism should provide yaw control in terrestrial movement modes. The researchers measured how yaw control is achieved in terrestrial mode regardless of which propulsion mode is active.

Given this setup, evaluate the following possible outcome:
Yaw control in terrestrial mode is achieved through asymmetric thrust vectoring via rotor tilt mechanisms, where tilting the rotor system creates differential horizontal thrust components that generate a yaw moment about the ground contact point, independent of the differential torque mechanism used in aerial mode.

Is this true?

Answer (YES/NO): NO